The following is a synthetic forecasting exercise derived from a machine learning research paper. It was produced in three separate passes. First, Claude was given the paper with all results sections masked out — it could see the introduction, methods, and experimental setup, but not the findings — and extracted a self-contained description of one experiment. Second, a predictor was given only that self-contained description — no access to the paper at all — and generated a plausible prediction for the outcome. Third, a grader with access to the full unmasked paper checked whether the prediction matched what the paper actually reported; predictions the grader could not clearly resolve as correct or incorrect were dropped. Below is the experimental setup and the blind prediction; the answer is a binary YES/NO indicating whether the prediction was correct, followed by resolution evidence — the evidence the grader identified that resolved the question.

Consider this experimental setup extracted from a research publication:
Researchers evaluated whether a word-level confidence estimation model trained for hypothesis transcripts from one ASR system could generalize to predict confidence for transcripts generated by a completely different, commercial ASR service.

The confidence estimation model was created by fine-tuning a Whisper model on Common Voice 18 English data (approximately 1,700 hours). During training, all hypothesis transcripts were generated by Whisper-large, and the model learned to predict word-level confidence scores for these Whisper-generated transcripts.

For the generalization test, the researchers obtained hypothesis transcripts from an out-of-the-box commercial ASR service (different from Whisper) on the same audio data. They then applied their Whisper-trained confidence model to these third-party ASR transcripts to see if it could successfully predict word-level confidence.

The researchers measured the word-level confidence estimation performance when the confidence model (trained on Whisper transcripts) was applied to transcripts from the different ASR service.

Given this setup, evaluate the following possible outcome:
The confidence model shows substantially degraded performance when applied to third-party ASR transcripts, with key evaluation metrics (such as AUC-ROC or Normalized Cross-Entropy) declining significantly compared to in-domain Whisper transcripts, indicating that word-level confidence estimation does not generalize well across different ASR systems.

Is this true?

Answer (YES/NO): NO